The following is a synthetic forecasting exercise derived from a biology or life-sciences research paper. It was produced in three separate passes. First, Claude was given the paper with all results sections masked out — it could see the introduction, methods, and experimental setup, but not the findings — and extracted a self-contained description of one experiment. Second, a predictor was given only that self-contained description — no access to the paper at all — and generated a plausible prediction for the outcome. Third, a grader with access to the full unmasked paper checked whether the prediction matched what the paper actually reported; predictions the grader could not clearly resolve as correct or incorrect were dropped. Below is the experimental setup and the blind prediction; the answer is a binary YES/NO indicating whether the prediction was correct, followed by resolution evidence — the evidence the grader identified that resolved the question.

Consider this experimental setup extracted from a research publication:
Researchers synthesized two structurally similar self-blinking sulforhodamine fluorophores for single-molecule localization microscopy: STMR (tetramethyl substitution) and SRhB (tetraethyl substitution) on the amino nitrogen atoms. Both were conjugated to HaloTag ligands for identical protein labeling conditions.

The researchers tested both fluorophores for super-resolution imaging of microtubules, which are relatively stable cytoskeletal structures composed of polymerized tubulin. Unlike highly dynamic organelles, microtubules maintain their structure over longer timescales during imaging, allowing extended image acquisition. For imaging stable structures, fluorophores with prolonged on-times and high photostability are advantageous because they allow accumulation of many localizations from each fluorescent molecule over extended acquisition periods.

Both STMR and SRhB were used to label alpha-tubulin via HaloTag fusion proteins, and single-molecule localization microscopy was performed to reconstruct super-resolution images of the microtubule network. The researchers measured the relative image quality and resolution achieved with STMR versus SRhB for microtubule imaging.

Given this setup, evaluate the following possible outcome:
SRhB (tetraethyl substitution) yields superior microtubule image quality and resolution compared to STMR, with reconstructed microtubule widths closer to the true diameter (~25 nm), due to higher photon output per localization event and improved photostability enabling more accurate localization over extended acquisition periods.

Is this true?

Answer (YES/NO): YES